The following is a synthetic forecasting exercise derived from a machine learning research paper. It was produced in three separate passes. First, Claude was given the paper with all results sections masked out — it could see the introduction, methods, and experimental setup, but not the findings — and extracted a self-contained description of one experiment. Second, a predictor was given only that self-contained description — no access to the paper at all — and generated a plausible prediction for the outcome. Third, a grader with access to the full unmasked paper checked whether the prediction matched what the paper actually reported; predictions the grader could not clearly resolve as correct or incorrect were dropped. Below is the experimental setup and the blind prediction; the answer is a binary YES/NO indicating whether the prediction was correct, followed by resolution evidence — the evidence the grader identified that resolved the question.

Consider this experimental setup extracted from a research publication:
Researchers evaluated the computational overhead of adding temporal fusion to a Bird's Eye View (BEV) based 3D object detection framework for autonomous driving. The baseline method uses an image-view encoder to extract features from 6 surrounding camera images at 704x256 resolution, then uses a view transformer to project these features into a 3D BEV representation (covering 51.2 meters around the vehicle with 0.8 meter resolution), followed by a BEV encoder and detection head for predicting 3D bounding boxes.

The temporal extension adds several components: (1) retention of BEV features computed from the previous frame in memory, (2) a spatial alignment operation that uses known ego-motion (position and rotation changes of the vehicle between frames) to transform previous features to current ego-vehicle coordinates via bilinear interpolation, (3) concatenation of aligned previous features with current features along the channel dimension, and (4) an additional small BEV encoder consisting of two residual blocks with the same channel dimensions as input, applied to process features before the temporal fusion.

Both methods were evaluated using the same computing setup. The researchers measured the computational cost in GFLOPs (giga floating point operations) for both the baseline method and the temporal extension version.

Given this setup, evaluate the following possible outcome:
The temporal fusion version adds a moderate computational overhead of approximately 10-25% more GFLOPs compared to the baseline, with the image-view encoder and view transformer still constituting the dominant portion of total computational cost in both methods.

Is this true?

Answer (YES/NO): NO